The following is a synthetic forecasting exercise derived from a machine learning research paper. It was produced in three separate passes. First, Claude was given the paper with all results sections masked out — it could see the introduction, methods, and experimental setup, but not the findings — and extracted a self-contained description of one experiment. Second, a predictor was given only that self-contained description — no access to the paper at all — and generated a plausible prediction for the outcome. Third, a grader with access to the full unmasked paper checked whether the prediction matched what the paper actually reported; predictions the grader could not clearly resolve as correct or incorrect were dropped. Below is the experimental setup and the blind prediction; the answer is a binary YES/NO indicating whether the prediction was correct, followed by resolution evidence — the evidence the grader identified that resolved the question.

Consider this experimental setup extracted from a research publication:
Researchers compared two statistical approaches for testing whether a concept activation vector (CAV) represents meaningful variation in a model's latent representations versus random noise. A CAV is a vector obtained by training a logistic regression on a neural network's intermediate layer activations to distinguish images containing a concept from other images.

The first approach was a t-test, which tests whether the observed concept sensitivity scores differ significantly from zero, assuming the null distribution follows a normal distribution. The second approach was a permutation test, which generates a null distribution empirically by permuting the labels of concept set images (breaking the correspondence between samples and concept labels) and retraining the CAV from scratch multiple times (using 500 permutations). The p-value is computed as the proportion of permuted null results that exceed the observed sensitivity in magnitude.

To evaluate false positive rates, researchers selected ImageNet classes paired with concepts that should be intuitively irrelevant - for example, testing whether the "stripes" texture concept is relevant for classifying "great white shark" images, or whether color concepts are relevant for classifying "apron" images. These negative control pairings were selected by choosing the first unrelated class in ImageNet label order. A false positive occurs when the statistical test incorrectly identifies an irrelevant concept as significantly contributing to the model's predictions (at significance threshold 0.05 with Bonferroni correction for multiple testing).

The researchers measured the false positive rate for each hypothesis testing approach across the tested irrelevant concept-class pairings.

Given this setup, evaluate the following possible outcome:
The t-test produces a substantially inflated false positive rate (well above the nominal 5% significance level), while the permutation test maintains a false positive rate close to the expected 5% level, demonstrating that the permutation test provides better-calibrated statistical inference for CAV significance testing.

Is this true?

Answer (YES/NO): NO